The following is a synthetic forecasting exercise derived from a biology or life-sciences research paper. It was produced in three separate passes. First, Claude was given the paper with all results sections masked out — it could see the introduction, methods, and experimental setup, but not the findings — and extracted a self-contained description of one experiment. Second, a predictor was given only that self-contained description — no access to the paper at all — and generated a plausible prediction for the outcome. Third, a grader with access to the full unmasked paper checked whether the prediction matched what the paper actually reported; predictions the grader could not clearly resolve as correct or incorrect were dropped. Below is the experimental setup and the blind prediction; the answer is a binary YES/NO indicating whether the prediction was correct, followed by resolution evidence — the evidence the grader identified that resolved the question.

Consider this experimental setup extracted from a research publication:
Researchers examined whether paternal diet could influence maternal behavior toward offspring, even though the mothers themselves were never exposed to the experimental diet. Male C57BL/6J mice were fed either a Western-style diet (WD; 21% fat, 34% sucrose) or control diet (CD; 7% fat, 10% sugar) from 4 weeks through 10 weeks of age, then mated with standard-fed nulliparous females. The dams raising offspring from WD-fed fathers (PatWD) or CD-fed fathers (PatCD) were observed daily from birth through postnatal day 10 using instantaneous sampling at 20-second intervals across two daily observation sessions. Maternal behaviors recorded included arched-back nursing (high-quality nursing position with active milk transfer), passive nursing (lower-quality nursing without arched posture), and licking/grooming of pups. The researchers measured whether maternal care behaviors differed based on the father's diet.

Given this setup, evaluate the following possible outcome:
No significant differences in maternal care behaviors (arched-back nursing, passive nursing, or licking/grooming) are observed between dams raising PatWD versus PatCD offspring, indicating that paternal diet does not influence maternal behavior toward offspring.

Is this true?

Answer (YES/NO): NO